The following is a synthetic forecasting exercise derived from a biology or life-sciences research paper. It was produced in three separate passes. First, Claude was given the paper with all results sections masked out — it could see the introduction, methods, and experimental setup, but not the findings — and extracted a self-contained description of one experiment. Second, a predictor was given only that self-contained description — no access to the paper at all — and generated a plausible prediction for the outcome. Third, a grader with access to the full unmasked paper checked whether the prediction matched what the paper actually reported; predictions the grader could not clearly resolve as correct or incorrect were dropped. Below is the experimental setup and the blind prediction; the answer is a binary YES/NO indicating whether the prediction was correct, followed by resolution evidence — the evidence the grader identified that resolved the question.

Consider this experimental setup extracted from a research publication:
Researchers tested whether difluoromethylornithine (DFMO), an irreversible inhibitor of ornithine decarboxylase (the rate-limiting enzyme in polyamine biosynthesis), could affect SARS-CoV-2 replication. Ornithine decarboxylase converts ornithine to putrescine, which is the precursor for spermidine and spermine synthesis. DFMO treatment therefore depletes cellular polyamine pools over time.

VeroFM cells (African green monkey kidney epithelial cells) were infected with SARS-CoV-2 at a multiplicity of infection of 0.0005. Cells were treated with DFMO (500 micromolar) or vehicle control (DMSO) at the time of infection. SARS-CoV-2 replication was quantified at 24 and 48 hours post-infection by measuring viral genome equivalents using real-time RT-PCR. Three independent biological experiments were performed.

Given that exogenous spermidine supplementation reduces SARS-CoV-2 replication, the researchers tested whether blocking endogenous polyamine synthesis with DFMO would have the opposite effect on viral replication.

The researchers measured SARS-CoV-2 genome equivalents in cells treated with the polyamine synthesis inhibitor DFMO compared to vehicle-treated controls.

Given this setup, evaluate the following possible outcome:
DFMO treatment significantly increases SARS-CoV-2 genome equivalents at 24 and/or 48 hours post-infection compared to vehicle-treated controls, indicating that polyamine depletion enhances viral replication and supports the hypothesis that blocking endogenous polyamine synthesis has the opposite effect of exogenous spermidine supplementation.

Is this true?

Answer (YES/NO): NO